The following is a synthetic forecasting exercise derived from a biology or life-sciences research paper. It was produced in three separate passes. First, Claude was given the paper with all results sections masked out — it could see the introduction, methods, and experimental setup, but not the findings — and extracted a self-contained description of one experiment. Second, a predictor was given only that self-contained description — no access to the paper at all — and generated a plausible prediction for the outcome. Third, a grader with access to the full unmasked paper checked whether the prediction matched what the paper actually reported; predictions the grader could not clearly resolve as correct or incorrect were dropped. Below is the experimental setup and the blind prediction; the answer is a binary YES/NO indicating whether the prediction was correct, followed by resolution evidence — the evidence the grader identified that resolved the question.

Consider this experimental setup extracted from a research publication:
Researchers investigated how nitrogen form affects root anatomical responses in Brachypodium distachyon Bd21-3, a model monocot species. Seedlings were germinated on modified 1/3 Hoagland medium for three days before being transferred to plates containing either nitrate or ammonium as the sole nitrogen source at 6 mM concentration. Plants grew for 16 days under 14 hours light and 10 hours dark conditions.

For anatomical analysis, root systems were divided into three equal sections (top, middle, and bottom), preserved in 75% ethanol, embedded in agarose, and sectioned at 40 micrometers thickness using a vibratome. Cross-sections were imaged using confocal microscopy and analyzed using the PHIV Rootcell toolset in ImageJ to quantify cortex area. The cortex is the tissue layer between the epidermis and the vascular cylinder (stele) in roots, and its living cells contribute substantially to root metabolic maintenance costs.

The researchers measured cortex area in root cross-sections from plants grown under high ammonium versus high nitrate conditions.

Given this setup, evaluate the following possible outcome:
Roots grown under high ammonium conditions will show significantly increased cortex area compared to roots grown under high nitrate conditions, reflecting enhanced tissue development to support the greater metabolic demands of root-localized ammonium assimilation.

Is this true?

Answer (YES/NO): NO